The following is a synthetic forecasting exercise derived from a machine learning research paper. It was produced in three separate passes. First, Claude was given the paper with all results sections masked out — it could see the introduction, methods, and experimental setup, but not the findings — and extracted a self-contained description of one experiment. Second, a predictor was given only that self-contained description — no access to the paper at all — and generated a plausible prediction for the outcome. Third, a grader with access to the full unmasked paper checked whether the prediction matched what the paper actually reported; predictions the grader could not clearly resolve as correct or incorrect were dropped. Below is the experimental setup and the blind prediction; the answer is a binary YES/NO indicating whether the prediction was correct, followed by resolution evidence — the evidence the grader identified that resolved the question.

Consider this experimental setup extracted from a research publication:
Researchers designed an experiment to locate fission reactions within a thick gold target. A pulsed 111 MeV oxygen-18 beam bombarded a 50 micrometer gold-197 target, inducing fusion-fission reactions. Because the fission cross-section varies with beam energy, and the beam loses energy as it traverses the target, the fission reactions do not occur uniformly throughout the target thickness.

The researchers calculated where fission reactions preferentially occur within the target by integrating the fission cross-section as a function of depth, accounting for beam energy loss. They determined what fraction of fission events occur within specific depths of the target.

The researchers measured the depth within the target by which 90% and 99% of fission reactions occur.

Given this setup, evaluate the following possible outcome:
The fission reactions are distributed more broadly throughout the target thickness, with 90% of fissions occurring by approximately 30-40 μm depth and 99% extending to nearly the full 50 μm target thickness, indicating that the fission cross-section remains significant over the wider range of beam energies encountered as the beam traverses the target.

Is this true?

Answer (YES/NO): NO